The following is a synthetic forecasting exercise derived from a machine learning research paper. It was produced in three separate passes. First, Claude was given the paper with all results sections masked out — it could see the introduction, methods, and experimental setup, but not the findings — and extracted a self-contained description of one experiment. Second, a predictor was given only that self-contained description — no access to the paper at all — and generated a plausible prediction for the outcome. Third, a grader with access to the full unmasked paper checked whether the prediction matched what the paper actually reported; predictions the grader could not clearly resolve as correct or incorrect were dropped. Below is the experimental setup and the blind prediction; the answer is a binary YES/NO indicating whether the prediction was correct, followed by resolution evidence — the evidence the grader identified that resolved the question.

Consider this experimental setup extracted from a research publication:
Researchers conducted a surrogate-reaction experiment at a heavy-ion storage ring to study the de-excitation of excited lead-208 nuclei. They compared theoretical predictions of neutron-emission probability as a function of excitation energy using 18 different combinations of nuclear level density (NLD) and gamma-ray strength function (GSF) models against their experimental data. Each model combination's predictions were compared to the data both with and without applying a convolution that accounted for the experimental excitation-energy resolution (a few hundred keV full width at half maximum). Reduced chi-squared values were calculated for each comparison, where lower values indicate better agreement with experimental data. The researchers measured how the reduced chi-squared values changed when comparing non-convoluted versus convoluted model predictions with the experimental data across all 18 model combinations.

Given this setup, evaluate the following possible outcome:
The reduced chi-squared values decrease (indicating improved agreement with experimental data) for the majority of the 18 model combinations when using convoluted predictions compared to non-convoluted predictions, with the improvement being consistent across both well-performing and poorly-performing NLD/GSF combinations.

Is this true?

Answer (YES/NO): YES